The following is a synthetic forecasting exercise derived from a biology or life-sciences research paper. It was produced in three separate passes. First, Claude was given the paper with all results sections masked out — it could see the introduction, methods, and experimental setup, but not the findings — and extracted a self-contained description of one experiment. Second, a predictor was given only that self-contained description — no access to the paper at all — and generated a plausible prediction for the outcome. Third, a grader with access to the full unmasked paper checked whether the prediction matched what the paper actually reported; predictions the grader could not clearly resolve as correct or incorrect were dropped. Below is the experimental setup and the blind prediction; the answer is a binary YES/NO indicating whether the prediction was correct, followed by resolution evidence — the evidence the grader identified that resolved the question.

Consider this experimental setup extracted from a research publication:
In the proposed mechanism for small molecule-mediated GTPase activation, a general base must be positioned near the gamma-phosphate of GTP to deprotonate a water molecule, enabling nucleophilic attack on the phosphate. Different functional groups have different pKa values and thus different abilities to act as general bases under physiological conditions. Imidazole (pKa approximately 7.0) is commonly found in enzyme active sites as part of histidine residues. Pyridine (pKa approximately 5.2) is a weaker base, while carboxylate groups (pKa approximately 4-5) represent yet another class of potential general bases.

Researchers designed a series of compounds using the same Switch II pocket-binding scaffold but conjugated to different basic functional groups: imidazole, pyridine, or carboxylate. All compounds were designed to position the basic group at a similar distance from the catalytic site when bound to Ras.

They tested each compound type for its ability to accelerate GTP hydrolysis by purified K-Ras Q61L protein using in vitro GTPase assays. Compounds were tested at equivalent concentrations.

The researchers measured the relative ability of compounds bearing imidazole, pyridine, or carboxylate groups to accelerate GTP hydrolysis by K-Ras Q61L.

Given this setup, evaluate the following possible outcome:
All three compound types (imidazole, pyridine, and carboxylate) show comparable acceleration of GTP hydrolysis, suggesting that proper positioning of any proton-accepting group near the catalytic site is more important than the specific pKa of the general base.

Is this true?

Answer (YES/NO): NO